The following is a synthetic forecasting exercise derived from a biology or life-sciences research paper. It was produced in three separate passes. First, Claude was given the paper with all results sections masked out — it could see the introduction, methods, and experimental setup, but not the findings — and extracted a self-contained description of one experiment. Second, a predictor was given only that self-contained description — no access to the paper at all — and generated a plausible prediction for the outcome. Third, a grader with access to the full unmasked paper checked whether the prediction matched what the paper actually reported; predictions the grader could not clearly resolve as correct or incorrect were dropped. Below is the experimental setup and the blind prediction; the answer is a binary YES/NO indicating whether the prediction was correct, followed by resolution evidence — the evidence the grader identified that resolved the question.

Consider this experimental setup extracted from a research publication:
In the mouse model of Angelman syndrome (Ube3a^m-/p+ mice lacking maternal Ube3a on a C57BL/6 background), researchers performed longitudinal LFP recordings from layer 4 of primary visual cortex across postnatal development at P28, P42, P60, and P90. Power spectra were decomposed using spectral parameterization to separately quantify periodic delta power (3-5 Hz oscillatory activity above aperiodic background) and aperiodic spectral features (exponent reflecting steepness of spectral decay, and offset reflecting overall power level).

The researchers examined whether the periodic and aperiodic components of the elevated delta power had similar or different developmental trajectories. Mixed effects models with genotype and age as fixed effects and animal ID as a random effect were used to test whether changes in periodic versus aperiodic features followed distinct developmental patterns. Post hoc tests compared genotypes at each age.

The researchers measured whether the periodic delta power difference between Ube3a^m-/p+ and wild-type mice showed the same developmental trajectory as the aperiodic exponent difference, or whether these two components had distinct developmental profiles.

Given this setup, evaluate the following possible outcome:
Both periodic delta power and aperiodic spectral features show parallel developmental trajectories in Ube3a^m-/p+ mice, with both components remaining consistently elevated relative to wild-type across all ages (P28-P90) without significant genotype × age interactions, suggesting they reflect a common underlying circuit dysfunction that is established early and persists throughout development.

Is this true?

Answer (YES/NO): NO